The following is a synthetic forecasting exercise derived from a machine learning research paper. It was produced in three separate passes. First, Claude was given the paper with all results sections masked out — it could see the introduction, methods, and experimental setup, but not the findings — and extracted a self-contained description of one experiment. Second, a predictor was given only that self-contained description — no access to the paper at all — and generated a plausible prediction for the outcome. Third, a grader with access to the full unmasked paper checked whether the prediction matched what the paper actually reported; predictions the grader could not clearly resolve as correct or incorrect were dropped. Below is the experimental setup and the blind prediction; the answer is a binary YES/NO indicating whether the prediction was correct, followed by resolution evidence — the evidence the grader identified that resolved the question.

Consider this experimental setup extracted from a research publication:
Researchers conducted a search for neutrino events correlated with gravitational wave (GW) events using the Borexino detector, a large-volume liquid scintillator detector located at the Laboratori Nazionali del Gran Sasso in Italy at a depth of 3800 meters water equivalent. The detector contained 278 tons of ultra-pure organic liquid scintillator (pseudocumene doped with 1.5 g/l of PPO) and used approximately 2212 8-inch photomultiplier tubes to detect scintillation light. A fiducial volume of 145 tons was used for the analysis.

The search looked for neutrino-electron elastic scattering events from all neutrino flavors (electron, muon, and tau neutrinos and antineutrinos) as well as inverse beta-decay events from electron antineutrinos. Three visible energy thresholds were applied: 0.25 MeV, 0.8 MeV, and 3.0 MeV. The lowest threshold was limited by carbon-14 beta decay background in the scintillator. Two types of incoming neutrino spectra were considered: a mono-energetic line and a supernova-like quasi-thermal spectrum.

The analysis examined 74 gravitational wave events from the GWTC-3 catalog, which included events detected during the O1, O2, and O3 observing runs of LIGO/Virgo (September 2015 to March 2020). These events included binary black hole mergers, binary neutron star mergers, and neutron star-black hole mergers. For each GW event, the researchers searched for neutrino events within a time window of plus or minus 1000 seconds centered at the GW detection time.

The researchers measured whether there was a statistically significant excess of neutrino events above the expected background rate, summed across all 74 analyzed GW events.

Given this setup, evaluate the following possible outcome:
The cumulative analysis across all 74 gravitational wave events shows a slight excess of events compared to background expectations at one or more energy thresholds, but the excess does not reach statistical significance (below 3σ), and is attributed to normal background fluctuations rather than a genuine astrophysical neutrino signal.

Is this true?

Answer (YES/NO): NO